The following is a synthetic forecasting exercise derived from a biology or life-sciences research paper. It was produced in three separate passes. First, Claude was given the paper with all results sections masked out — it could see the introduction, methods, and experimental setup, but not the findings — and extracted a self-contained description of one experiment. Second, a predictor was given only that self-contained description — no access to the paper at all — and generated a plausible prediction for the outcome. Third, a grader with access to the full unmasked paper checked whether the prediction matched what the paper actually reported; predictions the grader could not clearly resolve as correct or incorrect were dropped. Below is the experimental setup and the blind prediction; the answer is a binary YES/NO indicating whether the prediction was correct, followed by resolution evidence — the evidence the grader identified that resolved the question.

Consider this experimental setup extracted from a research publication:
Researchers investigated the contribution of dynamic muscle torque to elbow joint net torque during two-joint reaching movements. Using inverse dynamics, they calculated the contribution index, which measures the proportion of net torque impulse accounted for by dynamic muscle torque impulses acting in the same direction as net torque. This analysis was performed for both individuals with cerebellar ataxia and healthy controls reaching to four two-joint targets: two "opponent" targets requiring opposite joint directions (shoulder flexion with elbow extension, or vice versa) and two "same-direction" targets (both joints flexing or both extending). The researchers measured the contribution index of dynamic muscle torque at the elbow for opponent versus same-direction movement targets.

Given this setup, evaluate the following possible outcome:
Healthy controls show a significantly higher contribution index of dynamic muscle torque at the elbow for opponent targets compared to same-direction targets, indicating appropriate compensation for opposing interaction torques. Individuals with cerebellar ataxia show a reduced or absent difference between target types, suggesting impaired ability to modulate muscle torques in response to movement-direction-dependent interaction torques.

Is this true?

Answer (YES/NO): NO